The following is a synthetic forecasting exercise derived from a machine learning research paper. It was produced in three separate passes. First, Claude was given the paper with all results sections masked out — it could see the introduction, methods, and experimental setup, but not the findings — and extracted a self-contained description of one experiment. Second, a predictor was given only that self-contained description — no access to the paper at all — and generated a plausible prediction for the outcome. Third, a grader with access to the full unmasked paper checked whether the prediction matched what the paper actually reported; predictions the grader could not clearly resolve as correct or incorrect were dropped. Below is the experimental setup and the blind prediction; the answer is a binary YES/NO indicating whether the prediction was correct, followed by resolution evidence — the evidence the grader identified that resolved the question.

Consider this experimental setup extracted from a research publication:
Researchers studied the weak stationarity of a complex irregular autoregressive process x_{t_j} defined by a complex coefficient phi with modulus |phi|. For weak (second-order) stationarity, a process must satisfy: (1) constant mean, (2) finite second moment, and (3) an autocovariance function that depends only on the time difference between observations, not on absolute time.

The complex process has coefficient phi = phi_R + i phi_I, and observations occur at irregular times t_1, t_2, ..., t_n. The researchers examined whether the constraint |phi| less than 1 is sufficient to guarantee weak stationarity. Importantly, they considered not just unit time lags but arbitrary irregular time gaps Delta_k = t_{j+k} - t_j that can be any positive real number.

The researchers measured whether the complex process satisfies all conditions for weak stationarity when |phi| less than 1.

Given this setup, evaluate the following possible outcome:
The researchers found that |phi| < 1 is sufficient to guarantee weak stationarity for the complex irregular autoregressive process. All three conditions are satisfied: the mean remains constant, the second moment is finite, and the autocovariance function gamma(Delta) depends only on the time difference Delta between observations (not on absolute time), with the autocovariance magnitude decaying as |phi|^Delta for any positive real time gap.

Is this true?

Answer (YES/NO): YES